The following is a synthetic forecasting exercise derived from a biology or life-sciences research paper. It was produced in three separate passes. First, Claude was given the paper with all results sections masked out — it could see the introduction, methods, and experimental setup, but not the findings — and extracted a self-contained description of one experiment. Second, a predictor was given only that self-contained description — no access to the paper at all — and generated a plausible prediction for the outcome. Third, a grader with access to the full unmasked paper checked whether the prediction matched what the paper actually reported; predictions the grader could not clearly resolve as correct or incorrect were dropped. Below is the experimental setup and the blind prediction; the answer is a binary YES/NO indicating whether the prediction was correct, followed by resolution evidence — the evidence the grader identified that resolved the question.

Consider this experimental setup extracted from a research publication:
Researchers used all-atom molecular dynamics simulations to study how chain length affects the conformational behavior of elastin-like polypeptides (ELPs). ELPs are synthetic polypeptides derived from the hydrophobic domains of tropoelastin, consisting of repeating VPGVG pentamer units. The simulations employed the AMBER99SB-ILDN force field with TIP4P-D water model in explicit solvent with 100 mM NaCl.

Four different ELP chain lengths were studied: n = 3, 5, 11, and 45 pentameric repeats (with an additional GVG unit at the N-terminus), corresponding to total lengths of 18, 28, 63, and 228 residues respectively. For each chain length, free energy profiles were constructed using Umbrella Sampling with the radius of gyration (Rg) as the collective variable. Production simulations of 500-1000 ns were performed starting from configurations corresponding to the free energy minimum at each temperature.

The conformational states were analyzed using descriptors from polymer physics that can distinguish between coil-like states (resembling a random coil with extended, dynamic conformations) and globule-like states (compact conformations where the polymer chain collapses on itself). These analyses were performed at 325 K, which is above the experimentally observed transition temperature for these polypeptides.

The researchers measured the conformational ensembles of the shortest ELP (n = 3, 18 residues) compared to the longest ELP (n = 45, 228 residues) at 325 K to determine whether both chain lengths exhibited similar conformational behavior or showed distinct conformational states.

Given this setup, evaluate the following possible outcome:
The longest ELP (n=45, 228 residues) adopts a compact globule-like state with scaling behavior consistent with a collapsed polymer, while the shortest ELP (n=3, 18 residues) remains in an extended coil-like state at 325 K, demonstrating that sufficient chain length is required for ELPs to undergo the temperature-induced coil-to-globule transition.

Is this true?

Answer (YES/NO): YES